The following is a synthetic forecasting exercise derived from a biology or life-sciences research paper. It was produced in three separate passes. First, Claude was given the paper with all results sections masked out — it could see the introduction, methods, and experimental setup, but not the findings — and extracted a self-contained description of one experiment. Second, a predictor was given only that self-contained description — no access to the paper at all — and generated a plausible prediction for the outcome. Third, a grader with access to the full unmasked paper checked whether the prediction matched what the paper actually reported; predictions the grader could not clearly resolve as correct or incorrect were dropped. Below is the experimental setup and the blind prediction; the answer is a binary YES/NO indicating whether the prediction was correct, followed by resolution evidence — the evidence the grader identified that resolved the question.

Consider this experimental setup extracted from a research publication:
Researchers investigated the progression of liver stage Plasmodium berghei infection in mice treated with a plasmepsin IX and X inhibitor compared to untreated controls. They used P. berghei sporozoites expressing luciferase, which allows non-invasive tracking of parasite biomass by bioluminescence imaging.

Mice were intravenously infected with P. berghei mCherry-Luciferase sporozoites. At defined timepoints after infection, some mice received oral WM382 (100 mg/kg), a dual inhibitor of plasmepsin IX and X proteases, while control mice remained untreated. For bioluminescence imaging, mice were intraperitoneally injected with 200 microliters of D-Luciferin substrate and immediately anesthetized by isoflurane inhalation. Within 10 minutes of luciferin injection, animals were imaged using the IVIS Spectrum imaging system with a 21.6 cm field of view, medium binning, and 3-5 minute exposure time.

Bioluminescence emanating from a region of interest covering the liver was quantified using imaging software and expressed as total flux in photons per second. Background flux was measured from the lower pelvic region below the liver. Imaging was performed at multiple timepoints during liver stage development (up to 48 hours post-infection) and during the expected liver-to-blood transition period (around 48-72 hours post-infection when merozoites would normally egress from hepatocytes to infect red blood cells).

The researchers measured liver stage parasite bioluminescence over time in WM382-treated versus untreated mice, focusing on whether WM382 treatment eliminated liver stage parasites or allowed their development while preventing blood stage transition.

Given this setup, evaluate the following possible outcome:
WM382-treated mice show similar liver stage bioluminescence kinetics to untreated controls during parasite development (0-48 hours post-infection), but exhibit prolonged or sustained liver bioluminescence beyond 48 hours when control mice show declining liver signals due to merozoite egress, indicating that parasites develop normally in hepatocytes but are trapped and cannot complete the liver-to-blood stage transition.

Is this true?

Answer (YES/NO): NO